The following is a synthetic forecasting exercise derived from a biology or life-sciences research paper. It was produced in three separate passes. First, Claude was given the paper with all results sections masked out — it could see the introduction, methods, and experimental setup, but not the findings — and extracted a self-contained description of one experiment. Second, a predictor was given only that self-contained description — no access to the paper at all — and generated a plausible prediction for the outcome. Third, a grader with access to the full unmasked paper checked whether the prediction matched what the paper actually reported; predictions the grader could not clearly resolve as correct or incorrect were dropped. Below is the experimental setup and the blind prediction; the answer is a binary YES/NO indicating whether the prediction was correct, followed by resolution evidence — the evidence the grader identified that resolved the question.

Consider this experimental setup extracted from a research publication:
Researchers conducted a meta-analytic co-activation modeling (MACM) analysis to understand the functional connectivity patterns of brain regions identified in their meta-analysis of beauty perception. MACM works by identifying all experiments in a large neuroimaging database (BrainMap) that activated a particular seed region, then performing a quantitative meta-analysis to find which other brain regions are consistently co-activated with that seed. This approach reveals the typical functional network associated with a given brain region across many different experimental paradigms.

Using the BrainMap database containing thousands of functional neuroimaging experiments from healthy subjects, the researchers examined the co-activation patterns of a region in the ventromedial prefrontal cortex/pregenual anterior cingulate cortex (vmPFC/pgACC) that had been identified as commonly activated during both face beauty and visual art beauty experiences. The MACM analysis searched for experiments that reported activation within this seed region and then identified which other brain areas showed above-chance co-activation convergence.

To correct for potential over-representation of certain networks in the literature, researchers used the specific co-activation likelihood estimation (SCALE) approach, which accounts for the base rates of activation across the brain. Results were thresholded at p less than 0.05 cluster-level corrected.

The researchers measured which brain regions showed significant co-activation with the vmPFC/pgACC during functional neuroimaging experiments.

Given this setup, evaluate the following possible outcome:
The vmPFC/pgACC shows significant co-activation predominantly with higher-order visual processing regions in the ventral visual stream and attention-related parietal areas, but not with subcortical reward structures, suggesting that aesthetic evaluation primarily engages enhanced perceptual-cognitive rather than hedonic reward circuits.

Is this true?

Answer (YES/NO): NO